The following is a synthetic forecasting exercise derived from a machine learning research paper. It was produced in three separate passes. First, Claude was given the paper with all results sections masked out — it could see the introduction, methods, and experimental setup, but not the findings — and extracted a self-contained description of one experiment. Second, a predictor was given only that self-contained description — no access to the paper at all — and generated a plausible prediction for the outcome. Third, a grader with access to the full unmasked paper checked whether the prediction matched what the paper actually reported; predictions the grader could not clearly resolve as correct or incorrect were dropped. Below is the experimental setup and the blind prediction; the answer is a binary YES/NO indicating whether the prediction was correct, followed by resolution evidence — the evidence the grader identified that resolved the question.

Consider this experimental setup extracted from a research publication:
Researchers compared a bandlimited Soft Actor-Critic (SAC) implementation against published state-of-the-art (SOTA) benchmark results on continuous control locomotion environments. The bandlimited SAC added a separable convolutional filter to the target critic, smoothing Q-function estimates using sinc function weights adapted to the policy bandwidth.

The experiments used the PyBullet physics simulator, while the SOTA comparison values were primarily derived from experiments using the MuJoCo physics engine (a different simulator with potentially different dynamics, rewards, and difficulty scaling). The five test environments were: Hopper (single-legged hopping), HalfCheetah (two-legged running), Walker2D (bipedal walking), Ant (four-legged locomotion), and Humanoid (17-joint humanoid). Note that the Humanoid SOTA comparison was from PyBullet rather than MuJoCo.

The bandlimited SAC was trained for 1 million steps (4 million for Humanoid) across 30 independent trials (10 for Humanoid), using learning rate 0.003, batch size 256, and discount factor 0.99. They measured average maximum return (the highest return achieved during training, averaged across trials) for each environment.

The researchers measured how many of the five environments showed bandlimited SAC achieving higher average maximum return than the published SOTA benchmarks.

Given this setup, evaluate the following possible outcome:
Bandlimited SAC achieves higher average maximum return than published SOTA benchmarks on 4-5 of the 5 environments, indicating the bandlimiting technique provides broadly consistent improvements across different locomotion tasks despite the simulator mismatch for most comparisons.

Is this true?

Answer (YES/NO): YES